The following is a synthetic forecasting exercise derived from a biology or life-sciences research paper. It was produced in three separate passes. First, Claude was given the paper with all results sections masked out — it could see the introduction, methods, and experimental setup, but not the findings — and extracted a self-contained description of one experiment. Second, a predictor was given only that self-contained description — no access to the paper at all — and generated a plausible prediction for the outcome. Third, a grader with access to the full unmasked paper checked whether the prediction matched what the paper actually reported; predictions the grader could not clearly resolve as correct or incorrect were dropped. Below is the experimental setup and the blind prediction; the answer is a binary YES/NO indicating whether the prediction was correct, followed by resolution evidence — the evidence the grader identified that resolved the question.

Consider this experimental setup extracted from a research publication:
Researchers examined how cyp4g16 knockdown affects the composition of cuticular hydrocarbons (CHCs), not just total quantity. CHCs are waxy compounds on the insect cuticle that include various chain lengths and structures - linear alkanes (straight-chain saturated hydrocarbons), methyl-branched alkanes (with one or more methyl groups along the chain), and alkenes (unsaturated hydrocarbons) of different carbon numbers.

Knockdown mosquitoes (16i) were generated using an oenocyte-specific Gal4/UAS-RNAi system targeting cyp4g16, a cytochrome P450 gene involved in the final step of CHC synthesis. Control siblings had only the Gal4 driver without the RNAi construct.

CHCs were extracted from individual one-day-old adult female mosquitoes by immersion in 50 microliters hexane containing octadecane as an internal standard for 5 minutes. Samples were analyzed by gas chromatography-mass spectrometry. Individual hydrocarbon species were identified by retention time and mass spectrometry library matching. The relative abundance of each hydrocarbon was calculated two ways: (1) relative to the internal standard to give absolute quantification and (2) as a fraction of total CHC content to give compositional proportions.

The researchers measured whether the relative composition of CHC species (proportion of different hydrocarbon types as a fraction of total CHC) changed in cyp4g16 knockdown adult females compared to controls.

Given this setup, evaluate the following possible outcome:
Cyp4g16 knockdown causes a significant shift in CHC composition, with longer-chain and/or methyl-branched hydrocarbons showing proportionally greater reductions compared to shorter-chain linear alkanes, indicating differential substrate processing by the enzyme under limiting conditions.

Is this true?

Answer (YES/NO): NO